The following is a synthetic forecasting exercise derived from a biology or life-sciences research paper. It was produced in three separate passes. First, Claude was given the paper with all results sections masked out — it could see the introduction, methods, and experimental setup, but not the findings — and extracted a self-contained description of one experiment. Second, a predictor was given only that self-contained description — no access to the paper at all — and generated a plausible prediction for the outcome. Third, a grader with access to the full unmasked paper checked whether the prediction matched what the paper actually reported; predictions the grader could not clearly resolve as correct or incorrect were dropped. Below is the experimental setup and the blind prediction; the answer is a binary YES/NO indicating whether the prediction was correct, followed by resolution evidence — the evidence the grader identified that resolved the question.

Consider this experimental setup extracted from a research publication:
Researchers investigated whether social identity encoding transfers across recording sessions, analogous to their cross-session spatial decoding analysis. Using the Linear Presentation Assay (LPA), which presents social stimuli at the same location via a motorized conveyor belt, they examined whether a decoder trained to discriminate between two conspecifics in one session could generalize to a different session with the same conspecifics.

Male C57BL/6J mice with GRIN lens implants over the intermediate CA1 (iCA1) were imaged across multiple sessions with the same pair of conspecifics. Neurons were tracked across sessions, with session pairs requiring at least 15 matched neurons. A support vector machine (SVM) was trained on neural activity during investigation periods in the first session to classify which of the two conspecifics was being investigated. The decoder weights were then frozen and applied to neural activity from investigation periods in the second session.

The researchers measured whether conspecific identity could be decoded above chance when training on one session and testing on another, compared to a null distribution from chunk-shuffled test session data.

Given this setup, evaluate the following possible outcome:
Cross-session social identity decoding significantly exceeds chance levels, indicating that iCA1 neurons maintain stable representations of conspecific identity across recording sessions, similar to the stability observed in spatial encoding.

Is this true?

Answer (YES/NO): NO